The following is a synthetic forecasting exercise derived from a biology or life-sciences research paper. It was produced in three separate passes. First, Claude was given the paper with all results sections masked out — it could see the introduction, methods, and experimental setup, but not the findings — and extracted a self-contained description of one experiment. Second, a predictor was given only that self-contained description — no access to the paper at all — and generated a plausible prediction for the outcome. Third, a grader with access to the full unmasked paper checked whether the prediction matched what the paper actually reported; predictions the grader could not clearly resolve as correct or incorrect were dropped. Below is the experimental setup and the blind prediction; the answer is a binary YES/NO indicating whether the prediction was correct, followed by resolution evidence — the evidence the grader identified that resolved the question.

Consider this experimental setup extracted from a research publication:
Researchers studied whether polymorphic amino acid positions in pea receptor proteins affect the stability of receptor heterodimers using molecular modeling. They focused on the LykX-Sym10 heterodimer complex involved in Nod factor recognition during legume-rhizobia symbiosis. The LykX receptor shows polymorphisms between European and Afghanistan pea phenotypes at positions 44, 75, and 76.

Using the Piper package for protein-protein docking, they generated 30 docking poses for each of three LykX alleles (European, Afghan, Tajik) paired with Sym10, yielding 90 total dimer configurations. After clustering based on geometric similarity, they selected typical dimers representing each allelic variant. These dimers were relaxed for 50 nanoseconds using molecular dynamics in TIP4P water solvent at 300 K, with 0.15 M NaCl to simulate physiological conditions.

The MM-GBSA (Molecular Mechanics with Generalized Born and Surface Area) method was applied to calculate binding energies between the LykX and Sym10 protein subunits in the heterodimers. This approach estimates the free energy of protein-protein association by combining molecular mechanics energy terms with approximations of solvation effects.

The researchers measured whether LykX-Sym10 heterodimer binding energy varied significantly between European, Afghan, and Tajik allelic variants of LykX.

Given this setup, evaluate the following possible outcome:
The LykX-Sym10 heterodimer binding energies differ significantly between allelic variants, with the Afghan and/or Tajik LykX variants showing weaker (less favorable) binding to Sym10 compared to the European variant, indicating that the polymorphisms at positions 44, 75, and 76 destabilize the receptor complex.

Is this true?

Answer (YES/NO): NO